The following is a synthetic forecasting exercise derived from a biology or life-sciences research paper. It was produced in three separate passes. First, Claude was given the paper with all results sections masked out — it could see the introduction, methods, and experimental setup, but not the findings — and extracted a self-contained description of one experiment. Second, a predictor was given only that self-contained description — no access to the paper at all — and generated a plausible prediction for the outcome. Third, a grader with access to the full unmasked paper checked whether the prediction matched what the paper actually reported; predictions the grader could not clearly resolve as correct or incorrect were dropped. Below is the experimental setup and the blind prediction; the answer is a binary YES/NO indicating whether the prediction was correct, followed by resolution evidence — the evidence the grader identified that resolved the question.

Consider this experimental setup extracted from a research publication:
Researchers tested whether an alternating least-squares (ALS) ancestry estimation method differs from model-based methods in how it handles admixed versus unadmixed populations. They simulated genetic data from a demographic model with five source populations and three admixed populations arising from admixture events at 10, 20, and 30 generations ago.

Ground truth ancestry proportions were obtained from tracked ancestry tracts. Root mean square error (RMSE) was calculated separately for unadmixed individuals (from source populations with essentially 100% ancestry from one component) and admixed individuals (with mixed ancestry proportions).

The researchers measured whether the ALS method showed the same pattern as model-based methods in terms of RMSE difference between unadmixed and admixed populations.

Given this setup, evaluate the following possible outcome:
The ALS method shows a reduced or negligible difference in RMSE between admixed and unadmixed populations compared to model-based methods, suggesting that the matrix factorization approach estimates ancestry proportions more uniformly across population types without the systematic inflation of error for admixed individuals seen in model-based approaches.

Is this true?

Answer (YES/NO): YES